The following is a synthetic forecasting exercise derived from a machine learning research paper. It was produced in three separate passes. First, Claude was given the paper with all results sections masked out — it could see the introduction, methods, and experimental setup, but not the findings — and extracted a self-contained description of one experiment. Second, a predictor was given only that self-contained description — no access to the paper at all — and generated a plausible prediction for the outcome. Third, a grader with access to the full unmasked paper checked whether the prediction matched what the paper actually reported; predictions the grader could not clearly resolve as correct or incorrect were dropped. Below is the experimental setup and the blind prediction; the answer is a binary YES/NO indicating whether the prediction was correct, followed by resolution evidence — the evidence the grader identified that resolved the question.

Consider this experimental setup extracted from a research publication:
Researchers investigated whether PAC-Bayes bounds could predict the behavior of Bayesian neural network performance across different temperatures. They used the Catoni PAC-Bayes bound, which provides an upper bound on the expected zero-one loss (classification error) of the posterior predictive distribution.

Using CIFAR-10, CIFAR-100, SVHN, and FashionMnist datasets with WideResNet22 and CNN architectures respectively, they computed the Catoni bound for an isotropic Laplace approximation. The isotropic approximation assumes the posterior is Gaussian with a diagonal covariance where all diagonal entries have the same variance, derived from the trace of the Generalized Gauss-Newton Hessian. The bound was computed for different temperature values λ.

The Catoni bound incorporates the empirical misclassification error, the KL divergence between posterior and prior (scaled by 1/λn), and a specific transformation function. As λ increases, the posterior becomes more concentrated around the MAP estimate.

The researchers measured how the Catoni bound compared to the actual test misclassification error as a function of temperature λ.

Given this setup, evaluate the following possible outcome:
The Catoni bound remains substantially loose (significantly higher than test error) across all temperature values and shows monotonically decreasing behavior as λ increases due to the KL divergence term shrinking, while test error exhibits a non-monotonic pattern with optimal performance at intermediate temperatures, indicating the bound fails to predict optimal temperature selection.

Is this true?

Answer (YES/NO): NO